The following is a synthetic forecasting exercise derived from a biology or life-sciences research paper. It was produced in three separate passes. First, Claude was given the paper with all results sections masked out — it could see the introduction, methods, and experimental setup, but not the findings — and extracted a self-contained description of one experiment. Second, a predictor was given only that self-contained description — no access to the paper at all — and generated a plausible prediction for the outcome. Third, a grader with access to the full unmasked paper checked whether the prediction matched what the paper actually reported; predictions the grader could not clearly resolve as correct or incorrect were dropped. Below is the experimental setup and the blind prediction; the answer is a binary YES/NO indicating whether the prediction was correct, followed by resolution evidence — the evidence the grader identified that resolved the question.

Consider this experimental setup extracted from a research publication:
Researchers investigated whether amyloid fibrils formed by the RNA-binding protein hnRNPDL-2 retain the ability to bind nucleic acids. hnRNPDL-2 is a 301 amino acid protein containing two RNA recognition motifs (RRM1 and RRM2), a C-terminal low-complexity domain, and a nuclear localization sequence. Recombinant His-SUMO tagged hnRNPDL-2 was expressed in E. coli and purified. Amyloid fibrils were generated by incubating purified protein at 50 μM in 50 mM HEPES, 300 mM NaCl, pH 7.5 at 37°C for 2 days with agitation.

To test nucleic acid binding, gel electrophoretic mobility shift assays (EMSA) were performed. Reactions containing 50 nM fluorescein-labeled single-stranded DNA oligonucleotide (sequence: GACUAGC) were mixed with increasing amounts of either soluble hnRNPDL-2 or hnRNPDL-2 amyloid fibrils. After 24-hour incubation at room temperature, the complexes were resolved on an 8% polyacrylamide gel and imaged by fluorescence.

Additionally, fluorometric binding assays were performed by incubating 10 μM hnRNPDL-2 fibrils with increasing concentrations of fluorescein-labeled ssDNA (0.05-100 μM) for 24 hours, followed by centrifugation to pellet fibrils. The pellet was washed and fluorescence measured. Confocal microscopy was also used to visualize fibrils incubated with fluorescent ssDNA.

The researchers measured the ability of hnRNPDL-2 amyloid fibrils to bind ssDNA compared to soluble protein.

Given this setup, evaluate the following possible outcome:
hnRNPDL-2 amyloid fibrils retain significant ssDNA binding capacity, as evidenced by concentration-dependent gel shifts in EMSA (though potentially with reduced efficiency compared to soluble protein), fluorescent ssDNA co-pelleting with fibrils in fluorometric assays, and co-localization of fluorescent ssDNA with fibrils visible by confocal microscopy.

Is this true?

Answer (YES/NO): NO